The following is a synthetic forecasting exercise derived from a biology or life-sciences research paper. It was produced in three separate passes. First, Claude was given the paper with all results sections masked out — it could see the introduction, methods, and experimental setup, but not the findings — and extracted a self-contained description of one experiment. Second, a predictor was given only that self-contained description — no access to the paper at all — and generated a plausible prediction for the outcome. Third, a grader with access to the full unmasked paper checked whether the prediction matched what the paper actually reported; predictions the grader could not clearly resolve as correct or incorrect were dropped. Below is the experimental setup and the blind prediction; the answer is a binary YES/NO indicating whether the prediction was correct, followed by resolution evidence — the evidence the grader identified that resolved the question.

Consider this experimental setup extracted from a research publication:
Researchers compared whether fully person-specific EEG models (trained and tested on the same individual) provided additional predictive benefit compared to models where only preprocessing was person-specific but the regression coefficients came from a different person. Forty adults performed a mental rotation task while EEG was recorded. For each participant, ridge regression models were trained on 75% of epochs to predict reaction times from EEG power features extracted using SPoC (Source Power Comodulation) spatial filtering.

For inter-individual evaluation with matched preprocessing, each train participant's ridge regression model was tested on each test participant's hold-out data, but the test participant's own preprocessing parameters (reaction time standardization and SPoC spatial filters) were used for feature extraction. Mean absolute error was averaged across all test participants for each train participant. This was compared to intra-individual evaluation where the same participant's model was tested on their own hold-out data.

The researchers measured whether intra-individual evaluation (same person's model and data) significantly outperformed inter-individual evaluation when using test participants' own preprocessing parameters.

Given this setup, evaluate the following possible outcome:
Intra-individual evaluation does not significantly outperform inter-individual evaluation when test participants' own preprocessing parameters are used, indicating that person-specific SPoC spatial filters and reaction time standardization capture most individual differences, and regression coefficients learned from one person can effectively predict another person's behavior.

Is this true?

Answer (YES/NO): YES